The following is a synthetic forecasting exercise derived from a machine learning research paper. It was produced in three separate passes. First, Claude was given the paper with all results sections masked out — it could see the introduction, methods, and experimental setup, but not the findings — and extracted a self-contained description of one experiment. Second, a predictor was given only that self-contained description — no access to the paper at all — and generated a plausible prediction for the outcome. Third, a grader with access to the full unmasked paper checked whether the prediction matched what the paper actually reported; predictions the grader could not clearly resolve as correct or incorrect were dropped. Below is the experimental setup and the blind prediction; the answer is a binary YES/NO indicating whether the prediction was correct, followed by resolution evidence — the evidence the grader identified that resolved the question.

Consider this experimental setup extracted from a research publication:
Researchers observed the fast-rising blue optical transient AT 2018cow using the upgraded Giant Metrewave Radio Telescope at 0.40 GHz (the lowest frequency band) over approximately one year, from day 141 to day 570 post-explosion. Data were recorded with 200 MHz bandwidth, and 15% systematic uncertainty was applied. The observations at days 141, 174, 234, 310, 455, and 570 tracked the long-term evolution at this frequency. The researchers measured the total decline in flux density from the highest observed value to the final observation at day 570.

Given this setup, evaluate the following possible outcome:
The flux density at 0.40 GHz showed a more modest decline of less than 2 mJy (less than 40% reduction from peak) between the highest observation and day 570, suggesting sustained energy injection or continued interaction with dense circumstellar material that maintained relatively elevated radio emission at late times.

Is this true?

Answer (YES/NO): NO